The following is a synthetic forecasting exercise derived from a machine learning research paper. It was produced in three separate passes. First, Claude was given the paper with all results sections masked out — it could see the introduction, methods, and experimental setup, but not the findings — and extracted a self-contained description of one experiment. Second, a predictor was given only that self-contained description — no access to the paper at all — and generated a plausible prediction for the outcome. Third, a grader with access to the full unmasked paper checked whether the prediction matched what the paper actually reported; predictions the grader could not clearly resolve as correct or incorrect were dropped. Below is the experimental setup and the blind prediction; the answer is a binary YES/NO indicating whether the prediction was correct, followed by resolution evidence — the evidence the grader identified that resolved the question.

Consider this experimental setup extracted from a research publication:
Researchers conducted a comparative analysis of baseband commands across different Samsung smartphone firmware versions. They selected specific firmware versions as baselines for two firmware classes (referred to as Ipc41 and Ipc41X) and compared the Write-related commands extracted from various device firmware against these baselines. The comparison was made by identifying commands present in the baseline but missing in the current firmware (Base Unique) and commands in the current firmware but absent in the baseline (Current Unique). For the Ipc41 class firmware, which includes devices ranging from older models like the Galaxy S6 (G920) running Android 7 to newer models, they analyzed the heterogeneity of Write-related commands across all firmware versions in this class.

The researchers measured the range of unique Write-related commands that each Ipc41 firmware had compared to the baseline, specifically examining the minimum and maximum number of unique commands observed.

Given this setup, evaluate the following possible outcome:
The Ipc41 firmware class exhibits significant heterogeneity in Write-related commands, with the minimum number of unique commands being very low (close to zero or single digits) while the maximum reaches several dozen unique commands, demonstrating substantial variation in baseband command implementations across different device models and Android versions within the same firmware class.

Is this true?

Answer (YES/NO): NO